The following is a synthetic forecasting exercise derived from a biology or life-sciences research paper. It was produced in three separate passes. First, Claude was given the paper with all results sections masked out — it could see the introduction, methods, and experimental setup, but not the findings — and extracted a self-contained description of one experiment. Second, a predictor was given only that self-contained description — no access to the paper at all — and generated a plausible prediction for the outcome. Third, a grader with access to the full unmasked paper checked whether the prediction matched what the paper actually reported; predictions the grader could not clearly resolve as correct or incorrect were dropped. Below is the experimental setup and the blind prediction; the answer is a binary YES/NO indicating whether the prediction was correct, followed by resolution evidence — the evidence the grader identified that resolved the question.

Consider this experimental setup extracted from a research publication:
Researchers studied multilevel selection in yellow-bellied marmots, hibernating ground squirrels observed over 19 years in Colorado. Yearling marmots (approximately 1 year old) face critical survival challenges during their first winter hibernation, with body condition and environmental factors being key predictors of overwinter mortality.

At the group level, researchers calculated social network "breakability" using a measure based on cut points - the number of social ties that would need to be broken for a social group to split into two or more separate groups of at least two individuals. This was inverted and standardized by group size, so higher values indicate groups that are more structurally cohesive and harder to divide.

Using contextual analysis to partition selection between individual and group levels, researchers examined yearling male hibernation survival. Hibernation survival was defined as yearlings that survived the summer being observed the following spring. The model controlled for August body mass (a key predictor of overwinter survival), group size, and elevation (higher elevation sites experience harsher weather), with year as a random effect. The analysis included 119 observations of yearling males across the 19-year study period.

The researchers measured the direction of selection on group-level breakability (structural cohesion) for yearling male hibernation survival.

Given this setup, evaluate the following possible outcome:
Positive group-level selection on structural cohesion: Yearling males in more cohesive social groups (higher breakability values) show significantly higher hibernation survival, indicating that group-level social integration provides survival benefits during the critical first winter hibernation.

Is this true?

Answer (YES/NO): YES